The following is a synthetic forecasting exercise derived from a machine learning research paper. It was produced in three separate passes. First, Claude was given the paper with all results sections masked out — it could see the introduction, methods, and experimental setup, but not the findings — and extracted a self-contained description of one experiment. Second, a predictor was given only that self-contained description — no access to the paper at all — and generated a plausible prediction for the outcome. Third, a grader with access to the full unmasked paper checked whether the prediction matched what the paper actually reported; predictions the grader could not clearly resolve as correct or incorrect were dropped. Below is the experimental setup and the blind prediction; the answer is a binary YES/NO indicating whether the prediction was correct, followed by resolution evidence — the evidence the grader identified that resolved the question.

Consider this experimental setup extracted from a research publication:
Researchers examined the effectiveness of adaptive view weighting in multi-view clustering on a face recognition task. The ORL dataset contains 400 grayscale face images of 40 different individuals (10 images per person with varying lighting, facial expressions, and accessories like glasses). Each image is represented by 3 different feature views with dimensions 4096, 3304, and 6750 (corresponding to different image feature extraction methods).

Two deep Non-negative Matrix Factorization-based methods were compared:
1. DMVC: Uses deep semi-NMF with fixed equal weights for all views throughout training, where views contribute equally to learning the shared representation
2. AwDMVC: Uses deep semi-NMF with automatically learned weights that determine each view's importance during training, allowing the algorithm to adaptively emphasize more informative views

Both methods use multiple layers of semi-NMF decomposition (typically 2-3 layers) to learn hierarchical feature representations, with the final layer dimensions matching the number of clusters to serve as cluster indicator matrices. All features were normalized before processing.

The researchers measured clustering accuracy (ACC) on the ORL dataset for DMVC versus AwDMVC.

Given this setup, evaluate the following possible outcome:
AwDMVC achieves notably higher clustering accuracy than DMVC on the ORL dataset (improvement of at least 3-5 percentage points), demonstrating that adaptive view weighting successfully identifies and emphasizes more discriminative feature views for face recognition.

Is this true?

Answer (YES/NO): NO